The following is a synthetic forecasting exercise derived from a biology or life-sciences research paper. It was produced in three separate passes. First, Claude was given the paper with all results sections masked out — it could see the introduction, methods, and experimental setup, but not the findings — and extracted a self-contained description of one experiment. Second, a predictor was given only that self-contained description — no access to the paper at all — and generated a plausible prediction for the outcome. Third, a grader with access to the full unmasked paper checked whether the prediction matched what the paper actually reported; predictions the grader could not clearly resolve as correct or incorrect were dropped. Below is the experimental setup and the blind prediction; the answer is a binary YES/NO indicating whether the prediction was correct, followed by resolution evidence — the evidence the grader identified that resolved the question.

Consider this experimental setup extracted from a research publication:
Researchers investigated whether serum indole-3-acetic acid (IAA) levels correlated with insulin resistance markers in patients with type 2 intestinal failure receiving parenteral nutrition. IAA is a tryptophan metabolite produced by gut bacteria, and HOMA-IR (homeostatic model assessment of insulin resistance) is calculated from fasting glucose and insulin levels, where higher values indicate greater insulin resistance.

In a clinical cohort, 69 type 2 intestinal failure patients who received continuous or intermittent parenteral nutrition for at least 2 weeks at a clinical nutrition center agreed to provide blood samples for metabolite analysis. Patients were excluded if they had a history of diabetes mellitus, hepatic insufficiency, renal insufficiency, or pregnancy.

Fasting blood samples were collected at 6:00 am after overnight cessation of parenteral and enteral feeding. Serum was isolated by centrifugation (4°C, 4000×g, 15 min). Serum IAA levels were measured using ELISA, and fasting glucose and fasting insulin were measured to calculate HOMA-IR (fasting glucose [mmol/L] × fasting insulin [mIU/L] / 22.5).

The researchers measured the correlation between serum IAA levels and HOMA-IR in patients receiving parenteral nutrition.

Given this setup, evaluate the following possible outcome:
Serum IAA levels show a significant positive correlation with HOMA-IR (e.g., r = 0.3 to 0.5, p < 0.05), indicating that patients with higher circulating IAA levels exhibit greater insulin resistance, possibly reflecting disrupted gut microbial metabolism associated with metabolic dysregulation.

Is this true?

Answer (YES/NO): NO